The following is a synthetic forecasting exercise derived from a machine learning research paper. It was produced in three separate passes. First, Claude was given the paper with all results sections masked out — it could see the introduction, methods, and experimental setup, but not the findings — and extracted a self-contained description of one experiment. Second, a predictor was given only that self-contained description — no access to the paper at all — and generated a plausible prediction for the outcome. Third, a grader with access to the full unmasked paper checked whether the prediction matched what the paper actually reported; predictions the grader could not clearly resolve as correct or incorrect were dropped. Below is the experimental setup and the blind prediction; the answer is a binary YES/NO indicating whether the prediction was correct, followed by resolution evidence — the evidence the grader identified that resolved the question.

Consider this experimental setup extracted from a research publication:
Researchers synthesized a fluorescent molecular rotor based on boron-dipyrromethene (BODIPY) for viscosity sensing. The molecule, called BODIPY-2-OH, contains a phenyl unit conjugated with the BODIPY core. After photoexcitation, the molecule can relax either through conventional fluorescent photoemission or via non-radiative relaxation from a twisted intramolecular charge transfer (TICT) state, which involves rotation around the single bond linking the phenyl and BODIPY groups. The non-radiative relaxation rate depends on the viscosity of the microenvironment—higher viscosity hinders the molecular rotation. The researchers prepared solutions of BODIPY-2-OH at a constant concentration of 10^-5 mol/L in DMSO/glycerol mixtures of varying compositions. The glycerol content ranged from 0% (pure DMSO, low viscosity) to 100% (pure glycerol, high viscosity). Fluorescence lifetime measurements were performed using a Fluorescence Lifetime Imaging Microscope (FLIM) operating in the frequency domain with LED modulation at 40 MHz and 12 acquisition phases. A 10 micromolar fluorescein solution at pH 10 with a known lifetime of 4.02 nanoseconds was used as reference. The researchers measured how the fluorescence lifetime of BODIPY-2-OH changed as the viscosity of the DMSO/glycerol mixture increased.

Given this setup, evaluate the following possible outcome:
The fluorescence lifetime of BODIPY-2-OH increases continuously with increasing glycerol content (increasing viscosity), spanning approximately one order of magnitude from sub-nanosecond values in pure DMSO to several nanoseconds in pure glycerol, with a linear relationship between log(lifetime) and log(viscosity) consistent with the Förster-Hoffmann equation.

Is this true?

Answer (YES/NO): NO